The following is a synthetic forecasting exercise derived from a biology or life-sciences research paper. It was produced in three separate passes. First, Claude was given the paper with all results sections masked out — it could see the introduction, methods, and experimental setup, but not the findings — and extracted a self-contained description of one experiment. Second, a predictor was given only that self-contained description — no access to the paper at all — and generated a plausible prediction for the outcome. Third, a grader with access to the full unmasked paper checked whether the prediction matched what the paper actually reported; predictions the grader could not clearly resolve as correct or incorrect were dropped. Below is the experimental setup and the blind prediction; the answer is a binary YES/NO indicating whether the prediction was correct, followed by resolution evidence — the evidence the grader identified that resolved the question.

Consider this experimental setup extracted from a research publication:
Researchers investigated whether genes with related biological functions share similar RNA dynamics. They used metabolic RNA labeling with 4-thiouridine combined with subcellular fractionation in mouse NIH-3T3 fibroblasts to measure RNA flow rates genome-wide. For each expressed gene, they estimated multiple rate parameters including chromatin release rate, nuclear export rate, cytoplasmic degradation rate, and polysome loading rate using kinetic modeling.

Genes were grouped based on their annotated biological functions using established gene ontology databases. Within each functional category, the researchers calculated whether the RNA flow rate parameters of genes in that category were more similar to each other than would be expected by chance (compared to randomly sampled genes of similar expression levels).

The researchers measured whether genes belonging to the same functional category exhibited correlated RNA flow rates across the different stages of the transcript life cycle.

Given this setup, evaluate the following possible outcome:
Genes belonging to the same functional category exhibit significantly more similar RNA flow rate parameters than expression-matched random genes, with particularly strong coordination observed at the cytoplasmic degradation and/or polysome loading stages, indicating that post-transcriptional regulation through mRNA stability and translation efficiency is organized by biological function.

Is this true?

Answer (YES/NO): NO